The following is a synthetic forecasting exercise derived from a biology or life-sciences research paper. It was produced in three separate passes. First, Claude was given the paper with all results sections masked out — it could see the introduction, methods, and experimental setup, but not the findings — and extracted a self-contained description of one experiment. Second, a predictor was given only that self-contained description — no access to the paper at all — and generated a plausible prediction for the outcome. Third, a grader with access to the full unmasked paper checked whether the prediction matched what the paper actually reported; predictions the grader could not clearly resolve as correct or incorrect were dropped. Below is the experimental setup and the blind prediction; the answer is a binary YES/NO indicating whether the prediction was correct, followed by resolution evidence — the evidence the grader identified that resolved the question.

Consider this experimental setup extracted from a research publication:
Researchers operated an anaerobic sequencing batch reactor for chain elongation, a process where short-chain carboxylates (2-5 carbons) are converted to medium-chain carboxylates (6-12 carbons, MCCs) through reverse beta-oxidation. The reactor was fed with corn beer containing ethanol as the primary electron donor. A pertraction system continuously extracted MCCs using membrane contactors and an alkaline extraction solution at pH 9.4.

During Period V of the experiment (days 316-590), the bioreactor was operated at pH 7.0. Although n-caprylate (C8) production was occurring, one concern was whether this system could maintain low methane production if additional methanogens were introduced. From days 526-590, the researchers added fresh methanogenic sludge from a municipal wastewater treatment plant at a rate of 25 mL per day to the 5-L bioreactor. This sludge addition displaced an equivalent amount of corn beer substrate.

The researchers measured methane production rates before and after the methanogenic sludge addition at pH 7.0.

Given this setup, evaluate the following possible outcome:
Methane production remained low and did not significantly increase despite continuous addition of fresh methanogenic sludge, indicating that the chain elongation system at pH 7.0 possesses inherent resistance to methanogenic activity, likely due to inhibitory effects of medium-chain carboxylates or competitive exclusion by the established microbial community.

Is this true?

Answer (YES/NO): YES